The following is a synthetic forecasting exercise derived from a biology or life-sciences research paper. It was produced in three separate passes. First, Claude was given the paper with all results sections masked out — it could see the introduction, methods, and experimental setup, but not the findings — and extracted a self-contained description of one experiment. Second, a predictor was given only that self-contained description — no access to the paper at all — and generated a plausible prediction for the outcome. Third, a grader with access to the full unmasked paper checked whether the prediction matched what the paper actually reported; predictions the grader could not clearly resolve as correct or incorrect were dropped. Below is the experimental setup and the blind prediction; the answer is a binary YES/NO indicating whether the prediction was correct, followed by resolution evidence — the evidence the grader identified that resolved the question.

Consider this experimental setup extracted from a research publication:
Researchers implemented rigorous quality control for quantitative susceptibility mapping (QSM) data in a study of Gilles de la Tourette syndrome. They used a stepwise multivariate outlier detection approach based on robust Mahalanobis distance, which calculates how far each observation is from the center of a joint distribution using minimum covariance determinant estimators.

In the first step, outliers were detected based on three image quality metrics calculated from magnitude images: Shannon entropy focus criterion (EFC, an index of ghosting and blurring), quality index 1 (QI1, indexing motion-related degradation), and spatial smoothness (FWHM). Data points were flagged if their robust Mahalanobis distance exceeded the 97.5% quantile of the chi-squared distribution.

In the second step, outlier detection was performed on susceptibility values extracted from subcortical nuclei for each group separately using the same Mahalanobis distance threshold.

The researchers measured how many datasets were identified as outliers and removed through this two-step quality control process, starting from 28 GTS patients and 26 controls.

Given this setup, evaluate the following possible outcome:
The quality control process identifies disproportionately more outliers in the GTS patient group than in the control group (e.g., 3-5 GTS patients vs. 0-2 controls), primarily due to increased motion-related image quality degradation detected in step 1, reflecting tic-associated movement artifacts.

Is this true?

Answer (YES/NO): NO